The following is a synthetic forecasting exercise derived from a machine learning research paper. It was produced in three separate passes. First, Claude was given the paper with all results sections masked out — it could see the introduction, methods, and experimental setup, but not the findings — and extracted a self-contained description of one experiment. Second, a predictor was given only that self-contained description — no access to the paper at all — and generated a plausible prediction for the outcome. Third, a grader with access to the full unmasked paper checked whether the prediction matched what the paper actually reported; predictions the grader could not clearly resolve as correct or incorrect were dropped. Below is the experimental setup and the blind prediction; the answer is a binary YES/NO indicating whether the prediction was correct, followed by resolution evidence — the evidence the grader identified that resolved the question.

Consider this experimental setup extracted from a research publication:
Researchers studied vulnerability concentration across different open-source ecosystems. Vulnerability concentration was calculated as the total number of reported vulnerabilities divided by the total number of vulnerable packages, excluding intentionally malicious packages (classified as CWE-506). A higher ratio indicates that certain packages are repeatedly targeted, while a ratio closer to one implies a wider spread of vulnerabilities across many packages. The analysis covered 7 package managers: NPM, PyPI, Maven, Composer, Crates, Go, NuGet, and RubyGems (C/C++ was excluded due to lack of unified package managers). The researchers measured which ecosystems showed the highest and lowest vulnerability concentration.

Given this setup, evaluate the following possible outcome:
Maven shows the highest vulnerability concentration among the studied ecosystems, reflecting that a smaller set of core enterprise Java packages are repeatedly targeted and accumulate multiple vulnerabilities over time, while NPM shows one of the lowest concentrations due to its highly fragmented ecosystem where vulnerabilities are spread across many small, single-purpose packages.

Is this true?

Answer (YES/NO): NO